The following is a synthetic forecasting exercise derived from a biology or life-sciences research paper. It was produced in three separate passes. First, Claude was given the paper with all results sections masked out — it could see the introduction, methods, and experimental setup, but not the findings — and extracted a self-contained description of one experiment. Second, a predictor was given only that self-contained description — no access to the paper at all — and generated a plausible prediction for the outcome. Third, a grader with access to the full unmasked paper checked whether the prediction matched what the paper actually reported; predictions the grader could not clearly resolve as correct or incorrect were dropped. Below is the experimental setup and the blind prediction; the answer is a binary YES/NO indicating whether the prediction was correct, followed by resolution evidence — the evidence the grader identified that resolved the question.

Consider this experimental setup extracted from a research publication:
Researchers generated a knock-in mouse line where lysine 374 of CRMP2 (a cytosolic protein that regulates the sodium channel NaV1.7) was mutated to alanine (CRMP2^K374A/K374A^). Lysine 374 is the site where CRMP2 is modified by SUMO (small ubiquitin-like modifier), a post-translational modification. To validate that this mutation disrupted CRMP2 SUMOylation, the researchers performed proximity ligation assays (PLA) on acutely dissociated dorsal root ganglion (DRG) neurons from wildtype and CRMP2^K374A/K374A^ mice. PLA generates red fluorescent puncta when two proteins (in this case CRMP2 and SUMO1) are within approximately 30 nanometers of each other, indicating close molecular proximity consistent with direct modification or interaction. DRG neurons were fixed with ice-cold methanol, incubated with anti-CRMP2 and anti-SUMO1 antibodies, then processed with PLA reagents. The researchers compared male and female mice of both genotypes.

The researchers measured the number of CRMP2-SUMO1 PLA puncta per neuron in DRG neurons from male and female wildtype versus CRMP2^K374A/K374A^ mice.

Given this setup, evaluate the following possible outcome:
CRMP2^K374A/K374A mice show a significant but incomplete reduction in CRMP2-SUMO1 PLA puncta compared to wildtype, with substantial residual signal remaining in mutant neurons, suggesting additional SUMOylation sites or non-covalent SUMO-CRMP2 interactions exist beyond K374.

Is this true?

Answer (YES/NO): NO